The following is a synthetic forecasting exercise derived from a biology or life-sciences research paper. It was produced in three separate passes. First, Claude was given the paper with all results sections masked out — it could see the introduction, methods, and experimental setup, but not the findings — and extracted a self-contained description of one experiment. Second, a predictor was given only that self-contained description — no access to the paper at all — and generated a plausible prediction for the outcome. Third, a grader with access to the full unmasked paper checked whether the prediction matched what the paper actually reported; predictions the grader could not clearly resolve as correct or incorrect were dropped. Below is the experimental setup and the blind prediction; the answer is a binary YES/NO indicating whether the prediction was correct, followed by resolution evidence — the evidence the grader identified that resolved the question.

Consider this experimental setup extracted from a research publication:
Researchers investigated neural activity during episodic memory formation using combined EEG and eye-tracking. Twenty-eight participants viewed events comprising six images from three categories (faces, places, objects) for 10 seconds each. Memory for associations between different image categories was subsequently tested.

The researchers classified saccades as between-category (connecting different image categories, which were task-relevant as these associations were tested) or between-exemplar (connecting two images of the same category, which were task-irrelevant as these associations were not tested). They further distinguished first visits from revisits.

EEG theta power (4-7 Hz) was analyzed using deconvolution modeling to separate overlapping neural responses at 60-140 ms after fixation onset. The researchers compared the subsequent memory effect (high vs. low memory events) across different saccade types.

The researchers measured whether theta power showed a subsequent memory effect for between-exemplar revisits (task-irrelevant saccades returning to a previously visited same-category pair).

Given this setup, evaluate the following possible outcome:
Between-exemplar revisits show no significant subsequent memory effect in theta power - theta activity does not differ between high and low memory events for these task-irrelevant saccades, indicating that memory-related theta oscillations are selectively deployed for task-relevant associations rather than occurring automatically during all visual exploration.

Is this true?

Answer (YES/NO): YES